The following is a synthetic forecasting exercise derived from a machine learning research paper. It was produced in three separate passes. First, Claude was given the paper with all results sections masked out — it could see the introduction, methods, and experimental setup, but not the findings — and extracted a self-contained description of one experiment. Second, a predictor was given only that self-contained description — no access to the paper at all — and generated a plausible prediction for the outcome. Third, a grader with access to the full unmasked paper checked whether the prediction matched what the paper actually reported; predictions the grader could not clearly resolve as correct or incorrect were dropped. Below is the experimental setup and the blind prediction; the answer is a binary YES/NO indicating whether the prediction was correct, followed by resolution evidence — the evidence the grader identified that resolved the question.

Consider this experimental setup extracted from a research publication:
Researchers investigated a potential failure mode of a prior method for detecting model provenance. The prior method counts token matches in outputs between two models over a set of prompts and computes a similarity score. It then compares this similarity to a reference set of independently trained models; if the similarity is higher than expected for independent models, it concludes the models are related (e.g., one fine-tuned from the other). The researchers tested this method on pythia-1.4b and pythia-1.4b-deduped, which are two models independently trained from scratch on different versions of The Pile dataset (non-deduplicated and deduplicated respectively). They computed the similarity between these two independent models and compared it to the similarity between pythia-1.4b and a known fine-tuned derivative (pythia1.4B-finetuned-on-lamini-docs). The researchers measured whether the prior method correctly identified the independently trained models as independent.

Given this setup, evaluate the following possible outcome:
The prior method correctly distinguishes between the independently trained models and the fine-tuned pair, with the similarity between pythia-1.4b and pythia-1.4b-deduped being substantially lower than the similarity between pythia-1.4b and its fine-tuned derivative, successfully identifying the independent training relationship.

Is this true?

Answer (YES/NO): NO